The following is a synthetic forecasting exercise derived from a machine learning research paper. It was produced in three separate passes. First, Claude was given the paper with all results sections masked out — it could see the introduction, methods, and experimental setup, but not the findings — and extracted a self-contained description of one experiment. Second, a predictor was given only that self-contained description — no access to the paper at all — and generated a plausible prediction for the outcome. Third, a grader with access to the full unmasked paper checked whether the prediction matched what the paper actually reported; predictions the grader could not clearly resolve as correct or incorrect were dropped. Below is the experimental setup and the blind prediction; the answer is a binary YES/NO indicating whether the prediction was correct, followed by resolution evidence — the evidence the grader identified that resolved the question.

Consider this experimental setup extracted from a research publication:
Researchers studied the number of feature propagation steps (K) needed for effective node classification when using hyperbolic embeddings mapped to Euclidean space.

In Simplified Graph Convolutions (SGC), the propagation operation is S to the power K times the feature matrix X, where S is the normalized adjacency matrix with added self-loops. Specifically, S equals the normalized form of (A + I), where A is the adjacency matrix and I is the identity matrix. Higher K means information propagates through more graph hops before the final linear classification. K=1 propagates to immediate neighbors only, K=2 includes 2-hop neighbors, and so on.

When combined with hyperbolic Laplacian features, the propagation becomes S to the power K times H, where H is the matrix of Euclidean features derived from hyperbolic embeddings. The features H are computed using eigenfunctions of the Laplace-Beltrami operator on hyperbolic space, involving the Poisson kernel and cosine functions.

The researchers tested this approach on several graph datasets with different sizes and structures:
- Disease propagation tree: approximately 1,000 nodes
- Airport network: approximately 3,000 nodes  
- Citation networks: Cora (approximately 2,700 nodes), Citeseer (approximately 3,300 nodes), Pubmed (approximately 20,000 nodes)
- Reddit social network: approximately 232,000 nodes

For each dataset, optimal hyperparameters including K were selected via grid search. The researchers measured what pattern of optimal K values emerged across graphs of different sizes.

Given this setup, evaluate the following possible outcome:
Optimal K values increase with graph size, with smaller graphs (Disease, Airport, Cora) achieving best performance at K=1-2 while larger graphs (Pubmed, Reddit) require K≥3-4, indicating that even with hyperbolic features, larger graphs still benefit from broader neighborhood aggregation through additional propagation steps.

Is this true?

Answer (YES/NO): NO